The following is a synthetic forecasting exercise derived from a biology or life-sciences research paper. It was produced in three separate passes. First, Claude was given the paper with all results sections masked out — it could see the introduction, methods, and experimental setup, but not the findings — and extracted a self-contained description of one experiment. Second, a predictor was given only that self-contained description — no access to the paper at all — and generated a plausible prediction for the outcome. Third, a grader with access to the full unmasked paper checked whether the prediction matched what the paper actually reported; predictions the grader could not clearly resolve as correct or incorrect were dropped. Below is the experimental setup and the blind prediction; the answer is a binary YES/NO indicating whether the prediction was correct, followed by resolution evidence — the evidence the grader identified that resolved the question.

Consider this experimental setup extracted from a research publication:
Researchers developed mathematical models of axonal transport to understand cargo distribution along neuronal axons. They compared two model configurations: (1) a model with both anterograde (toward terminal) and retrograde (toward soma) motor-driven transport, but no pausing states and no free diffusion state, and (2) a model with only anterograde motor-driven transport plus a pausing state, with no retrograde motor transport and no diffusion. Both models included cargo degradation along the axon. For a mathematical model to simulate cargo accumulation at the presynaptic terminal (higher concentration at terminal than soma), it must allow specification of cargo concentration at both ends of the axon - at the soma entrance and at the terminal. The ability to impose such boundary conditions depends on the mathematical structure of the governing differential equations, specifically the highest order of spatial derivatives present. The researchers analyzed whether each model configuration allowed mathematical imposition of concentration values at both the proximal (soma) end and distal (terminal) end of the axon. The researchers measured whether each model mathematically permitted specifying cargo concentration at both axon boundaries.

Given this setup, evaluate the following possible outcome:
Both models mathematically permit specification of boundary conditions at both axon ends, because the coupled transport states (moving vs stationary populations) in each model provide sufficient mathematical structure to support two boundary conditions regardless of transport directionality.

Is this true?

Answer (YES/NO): NO